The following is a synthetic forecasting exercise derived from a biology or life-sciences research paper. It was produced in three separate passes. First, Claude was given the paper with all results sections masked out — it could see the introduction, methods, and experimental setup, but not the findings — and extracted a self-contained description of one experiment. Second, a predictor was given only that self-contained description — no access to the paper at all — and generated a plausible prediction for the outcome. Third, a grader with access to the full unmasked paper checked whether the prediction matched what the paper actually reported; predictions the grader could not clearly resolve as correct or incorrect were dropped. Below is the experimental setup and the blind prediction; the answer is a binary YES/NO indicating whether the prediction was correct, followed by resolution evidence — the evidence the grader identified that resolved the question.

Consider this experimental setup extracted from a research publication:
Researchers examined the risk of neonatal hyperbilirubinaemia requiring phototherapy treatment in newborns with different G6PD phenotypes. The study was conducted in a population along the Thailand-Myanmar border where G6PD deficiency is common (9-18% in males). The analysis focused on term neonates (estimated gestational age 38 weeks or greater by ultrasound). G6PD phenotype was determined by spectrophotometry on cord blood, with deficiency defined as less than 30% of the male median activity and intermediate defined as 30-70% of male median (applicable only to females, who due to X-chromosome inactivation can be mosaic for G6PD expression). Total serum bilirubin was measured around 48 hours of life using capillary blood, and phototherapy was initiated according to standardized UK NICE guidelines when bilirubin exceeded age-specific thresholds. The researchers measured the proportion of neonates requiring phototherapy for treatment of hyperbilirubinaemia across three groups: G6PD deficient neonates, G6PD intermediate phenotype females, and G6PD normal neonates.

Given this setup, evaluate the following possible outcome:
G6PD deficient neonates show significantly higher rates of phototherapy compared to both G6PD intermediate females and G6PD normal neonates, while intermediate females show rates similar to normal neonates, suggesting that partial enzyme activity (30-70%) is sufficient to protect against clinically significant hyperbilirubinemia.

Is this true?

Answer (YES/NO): NO